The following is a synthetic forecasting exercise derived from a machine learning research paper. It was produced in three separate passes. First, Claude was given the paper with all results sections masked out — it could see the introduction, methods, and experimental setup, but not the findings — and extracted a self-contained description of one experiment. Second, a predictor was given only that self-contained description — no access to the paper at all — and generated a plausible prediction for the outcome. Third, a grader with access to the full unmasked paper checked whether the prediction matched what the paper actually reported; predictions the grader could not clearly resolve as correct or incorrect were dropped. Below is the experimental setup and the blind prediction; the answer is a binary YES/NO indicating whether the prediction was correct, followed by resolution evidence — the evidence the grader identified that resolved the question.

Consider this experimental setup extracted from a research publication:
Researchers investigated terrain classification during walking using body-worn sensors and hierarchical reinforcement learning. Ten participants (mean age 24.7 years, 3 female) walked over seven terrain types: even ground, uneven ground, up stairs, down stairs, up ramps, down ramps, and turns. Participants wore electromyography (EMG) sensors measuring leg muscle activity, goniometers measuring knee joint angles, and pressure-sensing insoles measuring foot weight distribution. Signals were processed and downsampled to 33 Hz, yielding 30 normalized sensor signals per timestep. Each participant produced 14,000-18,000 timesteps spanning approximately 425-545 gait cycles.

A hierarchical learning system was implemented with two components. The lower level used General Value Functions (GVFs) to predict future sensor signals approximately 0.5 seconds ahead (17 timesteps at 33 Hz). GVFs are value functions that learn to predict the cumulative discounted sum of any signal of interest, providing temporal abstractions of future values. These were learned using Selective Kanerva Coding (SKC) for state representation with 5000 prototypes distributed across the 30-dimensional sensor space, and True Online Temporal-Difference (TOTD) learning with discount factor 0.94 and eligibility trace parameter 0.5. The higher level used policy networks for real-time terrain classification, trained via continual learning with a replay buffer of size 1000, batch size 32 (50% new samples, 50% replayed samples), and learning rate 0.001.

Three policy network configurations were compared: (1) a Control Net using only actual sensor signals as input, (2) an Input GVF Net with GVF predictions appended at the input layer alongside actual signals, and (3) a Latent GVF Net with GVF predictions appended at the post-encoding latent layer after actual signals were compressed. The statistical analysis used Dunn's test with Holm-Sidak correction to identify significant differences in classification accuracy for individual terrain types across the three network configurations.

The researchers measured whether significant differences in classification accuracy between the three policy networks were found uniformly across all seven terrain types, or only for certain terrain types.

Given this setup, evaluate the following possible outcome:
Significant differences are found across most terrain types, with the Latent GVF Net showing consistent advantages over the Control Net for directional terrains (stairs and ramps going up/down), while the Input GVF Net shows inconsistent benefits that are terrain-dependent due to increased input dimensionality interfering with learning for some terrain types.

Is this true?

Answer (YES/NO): NO